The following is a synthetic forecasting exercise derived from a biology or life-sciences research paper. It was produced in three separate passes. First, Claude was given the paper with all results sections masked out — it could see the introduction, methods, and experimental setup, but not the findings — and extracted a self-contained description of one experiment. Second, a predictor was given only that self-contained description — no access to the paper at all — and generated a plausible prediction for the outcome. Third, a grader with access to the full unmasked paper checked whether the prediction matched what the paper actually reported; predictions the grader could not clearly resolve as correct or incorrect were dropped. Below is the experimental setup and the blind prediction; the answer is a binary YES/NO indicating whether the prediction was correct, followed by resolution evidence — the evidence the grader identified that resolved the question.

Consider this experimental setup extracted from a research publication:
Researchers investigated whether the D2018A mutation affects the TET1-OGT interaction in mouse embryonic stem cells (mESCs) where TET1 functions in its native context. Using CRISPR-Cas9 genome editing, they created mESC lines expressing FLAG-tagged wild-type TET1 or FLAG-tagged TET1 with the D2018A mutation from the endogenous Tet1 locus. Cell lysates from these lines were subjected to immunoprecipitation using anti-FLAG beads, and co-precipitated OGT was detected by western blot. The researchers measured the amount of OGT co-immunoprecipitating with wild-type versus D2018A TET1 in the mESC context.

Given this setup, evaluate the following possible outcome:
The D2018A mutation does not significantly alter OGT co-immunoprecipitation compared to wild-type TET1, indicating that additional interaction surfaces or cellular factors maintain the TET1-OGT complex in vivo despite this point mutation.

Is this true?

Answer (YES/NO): NO